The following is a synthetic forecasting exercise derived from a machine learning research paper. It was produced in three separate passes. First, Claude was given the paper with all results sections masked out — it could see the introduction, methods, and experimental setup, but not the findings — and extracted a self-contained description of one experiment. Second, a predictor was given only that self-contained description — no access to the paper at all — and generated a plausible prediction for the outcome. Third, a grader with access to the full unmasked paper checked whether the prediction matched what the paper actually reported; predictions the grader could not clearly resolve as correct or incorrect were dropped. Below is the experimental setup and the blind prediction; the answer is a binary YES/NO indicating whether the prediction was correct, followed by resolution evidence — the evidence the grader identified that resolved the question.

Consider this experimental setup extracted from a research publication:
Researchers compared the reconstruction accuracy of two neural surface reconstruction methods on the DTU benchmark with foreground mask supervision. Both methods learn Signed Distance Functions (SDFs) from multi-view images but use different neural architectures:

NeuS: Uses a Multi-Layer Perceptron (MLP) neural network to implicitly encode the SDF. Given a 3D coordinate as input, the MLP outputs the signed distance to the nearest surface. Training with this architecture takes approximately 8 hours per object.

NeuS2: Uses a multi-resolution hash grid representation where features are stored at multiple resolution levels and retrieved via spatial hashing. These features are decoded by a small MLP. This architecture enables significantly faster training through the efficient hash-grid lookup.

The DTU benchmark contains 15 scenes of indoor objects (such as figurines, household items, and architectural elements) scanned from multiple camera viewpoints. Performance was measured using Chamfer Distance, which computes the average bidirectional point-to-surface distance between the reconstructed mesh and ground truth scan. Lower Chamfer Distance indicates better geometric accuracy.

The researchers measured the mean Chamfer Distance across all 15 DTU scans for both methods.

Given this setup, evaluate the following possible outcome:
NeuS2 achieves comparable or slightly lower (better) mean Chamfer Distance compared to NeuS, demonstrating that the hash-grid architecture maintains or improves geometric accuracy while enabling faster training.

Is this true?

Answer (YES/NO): YES